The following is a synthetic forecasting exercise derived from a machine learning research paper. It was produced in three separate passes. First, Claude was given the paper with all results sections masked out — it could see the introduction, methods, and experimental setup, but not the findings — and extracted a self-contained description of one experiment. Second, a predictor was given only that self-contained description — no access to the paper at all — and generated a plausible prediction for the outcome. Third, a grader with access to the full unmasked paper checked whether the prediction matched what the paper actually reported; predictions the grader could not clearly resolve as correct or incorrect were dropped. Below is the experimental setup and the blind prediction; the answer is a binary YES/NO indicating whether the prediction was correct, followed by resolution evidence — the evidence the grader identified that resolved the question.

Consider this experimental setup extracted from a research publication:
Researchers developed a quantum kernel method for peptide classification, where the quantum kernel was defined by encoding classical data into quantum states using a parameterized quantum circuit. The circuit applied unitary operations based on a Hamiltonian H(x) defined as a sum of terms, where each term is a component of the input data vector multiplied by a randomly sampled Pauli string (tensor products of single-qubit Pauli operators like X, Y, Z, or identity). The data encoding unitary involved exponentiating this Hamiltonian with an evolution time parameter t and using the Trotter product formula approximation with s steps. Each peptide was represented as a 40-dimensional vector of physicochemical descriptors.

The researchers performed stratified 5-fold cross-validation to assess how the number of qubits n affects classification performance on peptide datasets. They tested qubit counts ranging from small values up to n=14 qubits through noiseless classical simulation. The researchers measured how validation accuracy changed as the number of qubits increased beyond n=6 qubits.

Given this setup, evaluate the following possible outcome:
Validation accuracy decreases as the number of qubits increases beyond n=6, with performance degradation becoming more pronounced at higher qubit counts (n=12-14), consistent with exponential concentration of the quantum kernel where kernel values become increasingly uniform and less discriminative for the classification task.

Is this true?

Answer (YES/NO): NO